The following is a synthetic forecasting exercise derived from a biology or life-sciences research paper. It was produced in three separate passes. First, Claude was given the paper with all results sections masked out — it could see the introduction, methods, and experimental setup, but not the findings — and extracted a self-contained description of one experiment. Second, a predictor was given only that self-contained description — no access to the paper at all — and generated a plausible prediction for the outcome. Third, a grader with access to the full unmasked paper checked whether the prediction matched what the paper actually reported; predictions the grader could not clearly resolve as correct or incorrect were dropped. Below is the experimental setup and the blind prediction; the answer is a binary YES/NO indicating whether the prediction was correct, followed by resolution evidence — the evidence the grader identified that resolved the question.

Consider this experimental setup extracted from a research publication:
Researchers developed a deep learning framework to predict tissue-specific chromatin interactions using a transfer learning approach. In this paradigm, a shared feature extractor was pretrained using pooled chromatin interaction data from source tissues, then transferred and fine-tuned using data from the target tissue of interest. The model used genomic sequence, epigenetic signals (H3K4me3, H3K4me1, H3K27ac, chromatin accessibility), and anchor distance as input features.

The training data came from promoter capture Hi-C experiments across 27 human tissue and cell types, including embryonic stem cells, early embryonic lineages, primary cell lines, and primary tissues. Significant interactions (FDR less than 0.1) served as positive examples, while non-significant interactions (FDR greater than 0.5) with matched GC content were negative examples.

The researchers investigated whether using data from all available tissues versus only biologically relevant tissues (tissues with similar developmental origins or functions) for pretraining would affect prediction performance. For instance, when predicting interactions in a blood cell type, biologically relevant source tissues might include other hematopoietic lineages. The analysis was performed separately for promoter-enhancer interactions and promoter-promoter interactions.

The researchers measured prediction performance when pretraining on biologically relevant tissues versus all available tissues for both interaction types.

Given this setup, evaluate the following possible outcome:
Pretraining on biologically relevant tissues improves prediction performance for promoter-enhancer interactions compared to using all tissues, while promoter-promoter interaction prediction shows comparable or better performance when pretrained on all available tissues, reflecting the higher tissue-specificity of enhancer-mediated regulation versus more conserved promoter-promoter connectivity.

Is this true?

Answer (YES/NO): NO